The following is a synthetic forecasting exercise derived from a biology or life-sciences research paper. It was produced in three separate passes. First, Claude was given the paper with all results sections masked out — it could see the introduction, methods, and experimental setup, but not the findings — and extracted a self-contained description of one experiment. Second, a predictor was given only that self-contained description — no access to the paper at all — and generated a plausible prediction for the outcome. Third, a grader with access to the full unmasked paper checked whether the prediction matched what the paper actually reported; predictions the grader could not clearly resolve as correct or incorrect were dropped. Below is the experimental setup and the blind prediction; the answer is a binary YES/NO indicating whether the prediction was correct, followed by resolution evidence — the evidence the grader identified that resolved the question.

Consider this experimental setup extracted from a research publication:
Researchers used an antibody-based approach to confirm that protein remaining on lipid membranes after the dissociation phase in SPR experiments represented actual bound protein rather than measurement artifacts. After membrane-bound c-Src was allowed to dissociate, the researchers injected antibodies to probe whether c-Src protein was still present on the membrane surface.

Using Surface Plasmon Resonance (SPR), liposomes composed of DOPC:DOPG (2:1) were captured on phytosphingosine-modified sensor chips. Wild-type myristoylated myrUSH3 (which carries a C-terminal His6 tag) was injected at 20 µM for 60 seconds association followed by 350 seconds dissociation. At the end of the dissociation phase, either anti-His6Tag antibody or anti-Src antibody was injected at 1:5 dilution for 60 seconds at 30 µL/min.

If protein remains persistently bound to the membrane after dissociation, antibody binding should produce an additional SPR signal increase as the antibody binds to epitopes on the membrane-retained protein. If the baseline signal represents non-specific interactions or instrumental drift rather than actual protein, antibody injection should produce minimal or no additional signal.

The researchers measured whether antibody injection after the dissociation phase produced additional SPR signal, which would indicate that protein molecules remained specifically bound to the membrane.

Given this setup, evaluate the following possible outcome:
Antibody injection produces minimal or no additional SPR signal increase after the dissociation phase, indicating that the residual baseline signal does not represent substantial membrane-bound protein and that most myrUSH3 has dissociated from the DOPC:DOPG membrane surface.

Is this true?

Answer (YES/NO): NO